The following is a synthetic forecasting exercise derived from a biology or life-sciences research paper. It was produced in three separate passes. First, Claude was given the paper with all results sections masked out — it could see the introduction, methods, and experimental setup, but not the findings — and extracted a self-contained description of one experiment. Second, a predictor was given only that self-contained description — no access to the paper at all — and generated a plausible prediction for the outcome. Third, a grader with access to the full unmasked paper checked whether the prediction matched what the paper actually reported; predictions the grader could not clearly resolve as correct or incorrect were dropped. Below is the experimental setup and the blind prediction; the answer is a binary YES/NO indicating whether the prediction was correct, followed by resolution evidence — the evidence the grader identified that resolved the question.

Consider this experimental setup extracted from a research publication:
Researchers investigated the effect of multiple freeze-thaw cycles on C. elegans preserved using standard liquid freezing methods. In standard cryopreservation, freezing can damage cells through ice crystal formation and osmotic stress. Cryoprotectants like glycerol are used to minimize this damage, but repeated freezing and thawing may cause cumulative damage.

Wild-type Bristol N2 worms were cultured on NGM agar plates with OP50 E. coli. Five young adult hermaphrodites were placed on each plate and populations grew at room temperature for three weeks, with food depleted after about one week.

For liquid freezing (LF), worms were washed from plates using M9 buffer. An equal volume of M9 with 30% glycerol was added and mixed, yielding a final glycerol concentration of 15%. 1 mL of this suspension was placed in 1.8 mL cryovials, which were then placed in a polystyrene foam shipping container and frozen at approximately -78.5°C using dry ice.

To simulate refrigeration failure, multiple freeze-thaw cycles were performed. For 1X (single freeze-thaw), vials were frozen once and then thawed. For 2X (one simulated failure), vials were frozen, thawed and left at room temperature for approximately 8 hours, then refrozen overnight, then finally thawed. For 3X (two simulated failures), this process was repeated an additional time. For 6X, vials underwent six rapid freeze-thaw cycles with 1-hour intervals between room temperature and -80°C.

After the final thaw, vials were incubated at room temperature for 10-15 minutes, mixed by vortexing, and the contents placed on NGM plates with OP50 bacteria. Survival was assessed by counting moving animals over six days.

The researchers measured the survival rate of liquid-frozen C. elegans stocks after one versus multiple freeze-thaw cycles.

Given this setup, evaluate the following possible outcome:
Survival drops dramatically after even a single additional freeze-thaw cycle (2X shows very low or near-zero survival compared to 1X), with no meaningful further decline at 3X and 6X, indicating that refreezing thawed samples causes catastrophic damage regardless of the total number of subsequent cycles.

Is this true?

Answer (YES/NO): NO